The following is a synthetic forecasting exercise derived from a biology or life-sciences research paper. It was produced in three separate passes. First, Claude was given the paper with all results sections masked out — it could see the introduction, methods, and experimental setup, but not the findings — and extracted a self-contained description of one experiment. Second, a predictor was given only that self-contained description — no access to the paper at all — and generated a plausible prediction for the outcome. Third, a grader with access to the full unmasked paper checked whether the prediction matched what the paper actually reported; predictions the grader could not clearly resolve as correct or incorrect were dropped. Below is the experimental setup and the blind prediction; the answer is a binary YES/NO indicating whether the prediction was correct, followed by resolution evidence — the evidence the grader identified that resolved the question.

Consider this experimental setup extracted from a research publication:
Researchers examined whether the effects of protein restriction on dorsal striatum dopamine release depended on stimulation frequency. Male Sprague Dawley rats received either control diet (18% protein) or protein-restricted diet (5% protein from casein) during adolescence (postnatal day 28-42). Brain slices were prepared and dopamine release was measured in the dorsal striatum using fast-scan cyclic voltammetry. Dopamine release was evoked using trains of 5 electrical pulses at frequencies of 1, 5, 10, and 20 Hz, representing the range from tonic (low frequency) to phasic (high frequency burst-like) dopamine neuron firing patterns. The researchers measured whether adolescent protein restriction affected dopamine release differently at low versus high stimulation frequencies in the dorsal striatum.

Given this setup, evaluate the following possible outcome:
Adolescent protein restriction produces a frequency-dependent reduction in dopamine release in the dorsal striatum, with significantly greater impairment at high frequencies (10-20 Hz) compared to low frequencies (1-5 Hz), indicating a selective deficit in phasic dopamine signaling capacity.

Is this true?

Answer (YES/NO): NO